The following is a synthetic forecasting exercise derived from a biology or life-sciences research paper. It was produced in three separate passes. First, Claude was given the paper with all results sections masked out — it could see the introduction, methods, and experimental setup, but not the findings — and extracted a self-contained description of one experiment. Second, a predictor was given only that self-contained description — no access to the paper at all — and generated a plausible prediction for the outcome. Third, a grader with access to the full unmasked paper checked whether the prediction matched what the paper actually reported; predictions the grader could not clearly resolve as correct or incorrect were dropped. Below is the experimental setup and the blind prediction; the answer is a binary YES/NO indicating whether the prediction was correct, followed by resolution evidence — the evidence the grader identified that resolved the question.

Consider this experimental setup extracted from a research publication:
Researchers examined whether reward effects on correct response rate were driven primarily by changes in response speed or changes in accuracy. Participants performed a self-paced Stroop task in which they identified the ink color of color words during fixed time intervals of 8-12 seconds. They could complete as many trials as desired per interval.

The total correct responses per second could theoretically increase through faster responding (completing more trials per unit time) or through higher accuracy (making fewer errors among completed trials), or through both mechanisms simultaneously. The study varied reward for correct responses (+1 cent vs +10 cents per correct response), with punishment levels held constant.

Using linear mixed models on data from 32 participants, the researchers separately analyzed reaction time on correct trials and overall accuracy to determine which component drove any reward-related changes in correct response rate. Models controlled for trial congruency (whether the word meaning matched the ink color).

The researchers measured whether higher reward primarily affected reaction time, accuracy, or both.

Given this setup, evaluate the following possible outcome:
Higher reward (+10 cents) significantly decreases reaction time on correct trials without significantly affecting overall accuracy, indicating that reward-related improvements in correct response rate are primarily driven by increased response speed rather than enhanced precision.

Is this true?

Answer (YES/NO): YES